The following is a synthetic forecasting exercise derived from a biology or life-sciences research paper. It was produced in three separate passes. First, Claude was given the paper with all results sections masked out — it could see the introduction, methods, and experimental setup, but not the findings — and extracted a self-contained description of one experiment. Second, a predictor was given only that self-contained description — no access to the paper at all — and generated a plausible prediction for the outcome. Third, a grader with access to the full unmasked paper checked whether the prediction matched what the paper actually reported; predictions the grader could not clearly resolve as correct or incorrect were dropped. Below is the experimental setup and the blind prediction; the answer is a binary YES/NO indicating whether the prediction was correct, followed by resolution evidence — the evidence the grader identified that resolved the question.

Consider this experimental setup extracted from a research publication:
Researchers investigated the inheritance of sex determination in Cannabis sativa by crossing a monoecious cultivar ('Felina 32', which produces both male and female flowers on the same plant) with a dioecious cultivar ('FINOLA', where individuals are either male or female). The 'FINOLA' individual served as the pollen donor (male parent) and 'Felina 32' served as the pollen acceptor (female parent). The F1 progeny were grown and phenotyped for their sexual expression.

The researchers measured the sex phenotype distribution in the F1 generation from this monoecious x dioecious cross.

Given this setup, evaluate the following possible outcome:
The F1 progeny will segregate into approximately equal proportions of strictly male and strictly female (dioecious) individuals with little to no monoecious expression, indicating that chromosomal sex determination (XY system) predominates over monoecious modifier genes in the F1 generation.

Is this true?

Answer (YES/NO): YES